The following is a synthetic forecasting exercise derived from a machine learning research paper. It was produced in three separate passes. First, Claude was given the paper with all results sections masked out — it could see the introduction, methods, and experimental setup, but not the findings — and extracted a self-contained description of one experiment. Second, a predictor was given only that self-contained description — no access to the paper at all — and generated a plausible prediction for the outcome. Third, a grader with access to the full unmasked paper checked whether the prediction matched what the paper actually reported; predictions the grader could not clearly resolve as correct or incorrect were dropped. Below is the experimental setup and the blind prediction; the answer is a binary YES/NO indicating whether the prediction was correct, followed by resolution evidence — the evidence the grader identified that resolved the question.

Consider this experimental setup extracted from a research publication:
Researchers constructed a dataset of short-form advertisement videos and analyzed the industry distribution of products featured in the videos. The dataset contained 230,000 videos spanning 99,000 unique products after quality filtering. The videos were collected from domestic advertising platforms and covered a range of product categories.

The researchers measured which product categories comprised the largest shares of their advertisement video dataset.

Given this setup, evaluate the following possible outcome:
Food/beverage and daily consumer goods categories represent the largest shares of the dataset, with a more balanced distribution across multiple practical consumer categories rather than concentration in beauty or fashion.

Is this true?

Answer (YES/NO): NO